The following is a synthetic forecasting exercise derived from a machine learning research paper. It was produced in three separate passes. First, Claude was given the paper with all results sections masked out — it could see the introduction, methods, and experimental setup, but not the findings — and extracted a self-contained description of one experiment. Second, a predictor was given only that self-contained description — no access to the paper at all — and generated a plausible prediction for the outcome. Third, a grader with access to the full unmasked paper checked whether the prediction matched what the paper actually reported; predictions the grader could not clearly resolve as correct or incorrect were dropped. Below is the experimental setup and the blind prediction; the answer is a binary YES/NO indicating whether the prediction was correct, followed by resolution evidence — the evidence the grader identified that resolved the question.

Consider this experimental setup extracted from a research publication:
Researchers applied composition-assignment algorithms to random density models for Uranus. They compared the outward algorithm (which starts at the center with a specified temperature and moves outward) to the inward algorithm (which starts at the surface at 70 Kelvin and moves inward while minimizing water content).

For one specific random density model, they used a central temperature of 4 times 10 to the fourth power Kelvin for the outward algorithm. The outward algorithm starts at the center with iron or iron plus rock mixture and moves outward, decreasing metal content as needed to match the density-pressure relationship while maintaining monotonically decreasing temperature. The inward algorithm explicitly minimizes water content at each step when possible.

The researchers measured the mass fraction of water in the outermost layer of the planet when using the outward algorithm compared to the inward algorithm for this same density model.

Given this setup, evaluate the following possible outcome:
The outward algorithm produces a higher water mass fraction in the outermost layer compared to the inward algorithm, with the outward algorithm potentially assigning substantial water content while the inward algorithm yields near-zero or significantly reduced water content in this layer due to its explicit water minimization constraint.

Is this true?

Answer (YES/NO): NO